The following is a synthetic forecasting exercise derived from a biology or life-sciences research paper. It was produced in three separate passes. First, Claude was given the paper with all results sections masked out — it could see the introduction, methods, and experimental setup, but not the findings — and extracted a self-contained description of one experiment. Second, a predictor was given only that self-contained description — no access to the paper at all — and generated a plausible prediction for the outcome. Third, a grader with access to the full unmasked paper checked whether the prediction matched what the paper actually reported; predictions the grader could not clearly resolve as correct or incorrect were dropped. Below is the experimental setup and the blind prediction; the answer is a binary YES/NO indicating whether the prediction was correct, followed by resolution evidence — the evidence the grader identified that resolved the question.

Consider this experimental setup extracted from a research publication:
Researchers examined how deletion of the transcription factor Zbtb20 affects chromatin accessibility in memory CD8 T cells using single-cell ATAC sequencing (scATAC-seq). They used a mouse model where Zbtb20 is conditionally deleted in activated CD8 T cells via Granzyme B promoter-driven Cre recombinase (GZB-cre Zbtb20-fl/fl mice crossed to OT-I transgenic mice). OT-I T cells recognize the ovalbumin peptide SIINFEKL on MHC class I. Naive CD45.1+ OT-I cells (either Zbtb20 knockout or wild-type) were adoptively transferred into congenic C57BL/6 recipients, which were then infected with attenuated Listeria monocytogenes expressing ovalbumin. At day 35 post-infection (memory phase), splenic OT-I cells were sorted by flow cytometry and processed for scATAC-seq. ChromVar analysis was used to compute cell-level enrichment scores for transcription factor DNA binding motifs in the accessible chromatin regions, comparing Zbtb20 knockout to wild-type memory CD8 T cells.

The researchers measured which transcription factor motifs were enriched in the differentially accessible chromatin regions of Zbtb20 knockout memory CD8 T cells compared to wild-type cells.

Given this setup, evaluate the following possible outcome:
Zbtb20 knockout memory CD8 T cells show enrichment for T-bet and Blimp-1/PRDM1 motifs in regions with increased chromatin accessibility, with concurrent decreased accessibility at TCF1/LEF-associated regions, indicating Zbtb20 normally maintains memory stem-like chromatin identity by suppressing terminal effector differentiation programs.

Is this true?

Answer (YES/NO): NO